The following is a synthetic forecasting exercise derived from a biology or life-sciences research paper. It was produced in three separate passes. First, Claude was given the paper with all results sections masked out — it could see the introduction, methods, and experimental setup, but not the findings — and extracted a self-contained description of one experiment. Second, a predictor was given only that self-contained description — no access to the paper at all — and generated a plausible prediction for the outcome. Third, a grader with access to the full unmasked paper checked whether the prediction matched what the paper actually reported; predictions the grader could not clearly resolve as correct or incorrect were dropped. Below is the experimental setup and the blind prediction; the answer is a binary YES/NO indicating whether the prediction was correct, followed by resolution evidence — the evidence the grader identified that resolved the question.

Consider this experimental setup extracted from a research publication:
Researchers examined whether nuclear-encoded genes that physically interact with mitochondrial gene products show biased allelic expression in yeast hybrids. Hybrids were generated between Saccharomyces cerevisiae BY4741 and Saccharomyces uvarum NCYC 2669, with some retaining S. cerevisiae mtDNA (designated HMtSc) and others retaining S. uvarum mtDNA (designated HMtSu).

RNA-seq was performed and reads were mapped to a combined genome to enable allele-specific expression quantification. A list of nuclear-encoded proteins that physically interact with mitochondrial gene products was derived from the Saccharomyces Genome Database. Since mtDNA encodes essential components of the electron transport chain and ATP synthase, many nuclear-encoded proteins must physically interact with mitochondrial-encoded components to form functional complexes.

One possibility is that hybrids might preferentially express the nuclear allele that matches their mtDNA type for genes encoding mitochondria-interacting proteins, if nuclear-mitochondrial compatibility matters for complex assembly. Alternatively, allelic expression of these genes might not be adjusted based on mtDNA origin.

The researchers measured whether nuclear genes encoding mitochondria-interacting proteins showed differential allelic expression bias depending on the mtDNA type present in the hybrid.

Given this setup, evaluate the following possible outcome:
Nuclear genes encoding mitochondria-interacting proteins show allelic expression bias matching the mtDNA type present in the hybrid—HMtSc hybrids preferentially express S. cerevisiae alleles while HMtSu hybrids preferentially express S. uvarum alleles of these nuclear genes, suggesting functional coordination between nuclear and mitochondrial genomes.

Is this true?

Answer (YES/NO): YES